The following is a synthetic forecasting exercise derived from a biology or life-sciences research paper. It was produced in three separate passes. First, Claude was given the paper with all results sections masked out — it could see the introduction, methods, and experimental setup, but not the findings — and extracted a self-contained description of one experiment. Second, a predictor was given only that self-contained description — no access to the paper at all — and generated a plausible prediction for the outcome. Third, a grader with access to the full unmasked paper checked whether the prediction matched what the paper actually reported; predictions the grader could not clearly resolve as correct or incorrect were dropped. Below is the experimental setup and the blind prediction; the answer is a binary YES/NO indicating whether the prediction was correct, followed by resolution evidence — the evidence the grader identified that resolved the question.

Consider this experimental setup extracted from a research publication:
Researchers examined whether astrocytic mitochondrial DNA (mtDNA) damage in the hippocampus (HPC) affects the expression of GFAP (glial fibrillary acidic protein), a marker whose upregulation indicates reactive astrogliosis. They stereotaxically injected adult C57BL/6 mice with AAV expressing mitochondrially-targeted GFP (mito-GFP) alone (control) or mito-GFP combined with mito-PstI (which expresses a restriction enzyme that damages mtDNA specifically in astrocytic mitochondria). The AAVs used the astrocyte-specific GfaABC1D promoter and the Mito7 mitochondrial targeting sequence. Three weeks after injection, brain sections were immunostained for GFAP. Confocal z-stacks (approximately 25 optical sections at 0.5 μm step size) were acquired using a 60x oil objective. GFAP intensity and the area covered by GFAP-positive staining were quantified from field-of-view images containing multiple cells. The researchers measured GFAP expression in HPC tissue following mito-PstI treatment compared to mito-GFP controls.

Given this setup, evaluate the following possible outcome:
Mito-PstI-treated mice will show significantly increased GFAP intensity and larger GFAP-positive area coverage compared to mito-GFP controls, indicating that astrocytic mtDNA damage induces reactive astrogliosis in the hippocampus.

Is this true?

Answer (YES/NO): YES